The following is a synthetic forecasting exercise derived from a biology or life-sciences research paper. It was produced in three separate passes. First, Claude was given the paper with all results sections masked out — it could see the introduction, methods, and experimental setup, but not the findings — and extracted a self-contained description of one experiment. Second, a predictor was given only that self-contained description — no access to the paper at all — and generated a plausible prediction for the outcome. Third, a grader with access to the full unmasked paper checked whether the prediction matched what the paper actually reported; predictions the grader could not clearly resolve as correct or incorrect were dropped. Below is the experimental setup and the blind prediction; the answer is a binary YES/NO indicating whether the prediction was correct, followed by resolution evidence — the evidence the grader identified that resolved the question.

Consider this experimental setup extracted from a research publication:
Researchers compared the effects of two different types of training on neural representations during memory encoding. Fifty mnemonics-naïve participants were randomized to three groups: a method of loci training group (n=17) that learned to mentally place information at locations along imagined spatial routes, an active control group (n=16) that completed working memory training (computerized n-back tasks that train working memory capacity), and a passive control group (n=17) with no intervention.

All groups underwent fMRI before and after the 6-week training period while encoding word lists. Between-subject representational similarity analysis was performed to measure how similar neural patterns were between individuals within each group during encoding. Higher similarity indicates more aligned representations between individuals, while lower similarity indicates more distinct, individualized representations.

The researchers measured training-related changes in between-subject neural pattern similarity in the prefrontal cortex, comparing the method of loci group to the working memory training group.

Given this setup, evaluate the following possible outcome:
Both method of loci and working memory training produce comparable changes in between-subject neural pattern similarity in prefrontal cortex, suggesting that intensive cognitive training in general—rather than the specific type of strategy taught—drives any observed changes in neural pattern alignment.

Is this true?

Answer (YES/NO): NO